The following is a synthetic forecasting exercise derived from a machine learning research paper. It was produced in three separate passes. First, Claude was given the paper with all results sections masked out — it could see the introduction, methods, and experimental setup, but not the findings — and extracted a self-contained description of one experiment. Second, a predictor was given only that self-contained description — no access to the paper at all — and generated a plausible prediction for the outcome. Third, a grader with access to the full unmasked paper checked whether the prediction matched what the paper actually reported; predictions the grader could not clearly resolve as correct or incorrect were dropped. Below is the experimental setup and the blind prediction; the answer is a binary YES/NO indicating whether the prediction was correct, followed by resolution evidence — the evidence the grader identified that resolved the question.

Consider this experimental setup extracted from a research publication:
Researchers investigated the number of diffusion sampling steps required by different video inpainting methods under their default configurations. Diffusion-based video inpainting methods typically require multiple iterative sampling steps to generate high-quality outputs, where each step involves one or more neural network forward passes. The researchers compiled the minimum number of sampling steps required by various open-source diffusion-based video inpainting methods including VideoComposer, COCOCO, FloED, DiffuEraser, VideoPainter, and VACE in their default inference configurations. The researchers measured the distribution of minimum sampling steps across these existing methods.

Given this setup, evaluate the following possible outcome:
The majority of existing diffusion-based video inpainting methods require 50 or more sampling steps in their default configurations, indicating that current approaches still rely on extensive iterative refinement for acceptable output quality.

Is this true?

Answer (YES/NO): YES